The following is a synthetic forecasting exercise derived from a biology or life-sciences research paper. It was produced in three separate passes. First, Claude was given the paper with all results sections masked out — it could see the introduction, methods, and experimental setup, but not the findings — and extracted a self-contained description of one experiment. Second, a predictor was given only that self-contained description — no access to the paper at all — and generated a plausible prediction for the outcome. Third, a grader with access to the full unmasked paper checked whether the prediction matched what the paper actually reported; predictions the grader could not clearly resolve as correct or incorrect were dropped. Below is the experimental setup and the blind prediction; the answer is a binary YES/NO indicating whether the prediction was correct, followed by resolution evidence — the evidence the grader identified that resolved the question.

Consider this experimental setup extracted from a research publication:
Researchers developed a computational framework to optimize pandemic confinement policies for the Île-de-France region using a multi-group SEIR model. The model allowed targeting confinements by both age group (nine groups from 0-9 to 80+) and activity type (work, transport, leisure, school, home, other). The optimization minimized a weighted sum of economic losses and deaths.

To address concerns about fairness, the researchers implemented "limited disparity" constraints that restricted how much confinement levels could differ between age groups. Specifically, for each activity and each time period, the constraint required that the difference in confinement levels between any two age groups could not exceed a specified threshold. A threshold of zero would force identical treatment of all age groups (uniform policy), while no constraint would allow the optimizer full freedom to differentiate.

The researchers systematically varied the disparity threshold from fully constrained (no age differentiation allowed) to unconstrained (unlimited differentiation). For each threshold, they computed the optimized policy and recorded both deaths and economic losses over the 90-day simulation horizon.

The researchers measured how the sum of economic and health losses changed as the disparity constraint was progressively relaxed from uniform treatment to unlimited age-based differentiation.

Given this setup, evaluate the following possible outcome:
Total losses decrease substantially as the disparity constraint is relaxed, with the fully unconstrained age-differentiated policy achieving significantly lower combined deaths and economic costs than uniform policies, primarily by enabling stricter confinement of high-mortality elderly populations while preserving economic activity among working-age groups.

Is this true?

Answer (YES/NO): NO